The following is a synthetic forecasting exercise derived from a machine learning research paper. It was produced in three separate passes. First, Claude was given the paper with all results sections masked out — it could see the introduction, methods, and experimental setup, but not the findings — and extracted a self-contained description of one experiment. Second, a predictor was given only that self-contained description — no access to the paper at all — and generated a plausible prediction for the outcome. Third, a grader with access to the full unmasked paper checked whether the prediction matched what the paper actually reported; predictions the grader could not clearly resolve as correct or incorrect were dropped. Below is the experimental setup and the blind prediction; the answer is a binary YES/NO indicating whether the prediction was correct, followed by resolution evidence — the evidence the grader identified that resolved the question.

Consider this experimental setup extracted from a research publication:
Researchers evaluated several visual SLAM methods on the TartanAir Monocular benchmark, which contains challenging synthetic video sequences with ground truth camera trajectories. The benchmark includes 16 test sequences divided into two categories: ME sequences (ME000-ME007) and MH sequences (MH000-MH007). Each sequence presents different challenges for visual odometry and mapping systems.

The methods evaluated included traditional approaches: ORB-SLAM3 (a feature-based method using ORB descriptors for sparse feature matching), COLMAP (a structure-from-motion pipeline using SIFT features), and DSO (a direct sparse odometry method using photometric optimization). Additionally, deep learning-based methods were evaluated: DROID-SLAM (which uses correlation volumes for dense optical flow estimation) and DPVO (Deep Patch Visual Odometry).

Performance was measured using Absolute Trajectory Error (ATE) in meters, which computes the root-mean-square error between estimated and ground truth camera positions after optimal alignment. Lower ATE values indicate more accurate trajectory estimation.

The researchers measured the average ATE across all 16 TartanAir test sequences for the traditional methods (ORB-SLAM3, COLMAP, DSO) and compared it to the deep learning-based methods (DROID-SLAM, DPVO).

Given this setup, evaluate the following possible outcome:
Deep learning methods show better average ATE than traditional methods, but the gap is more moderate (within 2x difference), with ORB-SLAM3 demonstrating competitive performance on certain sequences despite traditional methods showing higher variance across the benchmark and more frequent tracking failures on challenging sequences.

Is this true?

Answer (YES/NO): NO